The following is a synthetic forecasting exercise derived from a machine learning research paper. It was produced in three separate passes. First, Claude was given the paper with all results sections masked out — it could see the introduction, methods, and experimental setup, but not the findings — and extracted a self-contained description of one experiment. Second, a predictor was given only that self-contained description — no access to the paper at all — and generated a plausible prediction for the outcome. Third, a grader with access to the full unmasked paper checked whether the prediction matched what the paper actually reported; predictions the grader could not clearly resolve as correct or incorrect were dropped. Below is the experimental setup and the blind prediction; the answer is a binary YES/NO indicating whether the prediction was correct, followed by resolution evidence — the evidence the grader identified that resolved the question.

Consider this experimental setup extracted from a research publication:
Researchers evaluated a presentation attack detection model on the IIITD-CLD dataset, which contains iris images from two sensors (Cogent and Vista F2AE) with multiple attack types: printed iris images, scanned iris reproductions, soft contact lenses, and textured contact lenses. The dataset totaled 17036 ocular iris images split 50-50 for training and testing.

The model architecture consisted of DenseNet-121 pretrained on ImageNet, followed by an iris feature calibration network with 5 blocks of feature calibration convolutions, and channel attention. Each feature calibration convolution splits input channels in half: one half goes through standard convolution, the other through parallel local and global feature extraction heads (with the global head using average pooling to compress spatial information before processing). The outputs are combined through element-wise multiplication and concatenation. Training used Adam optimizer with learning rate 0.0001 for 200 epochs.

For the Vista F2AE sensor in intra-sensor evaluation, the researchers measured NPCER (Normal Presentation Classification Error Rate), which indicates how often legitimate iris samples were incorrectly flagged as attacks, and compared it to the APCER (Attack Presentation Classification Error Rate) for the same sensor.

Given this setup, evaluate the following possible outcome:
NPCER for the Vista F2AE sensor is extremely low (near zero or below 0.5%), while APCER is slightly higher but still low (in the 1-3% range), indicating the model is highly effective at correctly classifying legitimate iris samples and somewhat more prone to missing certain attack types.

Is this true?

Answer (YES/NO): NO